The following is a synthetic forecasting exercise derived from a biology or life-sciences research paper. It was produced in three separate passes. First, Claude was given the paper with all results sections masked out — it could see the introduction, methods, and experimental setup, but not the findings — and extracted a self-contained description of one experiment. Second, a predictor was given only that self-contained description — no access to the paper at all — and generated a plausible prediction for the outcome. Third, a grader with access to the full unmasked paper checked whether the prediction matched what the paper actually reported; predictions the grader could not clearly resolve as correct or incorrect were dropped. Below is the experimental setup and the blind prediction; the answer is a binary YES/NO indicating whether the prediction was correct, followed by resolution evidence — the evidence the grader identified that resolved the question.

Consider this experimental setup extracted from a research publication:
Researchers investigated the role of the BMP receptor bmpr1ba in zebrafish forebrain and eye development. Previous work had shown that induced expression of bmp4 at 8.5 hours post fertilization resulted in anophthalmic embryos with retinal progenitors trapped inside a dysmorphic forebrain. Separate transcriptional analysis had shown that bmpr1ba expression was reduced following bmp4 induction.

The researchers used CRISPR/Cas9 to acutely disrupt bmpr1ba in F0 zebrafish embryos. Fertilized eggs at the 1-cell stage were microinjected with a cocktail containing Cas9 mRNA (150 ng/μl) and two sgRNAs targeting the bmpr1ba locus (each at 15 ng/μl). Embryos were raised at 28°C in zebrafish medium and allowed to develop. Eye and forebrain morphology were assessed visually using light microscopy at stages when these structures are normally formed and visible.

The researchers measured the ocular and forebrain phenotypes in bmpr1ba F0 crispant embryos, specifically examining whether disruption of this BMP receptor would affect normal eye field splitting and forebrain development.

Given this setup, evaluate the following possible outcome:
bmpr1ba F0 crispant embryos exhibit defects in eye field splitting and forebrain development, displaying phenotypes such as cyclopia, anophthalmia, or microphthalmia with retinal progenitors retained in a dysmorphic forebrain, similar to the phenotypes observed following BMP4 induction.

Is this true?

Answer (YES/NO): NO